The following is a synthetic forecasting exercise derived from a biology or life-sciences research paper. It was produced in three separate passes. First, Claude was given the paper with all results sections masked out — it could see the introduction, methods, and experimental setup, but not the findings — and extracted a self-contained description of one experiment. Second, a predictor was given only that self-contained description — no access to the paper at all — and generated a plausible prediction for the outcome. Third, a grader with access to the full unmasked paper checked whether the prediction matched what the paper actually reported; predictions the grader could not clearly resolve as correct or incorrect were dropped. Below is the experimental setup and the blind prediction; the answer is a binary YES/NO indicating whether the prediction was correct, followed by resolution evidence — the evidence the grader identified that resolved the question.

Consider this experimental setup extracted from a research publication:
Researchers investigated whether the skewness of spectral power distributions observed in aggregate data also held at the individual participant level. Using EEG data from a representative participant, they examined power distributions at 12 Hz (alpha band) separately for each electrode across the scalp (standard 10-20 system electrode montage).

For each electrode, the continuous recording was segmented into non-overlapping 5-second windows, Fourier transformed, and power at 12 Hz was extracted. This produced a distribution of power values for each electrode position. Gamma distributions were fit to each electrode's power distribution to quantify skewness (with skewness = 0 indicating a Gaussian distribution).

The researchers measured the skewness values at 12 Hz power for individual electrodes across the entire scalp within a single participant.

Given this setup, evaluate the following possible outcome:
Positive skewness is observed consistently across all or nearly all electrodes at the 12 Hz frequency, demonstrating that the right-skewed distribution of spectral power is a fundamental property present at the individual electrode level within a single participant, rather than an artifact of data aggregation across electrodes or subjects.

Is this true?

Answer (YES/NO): YES